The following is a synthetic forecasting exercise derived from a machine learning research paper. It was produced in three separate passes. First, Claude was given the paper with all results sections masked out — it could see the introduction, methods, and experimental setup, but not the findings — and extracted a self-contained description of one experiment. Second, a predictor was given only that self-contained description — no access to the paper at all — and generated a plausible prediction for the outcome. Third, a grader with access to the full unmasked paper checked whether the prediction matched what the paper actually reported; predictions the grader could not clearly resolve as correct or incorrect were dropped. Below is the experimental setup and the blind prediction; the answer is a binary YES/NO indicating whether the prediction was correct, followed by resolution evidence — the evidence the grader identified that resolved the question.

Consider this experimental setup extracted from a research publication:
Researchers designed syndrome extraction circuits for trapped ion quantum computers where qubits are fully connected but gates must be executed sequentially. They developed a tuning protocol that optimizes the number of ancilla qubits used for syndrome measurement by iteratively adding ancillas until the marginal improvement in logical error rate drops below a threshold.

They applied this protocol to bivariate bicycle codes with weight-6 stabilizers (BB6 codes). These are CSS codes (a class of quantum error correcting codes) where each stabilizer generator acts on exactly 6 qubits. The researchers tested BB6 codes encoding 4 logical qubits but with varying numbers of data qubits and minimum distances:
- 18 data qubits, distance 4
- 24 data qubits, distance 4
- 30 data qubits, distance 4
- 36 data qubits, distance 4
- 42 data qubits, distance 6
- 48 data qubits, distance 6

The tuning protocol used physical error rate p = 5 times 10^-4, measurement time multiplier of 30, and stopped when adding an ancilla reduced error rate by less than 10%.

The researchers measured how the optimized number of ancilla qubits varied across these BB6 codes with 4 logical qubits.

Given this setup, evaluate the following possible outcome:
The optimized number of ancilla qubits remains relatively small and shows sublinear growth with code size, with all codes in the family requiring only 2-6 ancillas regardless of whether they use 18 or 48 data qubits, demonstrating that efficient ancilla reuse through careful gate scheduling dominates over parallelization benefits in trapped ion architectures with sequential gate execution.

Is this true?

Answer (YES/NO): NO